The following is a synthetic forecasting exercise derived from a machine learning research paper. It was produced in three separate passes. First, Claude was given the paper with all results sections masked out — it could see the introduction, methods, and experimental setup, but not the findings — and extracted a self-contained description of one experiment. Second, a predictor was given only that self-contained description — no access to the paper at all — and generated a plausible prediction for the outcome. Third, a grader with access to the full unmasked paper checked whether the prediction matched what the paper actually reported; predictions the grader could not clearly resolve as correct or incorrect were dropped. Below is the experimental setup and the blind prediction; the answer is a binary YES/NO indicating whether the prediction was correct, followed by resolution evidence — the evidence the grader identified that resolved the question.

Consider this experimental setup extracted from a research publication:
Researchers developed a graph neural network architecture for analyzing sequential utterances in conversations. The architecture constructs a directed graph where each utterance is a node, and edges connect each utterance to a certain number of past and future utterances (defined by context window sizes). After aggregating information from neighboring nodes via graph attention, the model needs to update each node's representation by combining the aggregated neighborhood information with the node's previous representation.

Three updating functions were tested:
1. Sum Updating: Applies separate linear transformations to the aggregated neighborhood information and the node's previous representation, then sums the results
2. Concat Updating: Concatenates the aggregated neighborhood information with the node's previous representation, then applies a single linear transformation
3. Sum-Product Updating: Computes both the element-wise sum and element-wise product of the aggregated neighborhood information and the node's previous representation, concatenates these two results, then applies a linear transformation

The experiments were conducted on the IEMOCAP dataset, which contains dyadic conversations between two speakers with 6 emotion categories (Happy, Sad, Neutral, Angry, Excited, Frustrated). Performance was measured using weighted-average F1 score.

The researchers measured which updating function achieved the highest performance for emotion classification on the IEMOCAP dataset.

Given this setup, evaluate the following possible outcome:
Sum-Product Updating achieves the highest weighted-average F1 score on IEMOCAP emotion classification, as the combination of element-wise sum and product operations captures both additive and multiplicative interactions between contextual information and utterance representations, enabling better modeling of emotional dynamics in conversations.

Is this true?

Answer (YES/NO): YES